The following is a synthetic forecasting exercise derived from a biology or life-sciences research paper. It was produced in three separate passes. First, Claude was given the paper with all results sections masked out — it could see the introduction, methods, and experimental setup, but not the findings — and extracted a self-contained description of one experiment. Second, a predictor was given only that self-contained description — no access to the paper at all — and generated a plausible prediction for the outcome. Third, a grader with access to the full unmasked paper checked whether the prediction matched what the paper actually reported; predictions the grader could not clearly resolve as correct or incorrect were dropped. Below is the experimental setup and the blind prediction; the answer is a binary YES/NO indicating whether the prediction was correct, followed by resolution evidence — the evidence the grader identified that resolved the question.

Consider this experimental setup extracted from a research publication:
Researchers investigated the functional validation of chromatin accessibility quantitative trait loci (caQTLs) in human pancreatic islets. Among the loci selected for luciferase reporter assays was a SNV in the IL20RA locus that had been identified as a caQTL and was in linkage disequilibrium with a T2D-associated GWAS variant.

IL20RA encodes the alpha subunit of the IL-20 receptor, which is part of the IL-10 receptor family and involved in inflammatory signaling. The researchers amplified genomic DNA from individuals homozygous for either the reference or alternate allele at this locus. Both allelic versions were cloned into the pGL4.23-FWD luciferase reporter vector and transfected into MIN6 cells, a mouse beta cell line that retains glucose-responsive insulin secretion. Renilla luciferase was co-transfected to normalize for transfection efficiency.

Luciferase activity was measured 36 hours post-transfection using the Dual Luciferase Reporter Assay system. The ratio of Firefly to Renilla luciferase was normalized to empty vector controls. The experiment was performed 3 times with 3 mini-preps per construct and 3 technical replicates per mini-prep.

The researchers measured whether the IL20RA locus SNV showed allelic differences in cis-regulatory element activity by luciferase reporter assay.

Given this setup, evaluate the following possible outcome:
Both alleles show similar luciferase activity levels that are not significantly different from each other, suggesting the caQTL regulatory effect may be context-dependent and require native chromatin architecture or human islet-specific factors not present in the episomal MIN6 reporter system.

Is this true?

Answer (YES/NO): NO